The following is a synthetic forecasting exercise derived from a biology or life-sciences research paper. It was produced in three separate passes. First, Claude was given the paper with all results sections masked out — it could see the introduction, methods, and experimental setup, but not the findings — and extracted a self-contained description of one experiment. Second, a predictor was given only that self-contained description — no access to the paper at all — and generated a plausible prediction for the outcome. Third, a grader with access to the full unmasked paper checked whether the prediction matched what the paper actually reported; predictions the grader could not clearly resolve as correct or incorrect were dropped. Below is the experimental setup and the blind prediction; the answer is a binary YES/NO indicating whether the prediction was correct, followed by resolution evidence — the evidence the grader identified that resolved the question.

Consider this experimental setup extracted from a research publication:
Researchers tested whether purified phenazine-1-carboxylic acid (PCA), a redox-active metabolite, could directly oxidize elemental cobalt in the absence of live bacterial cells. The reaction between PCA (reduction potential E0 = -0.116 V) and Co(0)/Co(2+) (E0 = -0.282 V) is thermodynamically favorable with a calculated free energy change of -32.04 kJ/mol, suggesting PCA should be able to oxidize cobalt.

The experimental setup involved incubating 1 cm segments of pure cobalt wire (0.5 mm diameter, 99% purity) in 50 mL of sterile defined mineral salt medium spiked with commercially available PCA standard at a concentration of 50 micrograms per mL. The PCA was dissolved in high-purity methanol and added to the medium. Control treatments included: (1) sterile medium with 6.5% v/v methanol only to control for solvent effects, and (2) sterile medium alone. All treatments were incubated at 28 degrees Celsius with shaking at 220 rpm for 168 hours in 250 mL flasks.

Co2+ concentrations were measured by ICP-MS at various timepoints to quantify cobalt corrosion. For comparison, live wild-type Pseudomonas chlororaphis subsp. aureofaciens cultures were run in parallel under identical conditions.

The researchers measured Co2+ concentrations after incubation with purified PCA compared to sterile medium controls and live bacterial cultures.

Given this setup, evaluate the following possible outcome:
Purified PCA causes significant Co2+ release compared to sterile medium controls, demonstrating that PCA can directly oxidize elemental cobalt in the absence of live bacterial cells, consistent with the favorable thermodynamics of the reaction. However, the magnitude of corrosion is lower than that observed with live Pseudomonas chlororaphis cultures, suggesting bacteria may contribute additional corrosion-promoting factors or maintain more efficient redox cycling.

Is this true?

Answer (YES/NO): NO